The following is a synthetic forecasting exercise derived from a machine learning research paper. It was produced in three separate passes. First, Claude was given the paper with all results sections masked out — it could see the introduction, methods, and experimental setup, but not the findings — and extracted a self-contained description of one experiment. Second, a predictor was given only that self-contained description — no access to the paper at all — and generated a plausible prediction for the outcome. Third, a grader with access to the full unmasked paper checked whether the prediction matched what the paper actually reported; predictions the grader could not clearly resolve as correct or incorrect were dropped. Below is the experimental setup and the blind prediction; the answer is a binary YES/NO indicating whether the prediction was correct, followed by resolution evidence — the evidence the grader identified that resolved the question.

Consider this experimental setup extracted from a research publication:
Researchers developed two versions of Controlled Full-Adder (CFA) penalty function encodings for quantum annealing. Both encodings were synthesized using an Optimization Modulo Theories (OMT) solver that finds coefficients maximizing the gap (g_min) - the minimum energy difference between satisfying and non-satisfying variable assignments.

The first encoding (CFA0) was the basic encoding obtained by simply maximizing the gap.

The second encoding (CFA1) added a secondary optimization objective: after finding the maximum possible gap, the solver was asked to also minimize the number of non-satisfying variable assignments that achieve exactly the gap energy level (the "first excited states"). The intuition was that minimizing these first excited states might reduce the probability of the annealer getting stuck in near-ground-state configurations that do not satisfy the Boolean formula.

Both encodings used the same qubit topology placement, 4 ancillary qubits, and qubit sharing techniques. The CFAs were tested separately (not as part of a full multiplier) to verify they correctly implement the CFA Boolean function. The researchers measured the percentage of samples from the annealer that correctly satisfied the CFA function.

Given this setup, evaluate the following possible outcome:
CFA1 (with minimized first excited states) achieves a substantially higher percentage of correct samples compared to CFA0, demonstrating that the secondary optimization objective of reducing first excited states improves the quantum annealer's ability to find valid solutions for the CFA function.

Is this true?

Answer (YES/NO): YES